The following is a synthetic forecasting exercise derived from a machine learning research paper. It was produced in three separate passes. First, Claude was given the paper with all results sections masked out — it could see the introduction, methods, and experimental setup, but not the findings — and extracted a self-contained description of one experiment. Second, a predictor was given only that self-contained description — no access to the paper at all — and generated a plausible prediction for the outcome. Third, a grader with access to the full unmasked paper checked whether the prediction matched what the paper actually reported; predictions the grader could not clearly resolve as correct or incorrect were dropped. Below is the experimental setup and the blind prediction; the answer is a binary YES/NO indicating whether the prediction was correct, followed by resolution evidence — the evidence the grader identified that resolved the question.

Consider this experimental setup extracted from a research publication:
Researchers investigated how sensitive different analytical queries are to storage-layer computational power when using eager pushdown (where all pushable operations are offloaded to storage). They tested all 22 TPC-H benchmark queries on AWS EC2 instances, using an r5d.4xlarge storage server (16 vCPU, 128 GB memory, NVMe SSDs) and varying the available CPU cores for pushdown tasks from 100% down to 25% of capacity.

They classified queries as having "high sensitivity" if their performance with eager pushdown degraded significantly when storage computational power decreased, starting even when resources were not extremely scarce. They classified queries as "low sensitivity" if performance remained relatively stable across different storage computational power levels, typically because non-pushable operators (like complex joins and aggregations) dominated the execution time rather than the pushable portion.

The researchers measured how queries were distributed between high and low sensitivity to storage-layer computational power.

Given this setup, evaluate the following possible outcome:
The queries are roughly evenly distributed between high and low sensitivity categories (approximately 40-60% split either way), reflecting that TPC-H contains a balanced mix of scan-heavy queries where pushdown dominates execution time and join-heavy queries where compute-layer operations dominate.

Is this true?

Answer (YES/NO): NO